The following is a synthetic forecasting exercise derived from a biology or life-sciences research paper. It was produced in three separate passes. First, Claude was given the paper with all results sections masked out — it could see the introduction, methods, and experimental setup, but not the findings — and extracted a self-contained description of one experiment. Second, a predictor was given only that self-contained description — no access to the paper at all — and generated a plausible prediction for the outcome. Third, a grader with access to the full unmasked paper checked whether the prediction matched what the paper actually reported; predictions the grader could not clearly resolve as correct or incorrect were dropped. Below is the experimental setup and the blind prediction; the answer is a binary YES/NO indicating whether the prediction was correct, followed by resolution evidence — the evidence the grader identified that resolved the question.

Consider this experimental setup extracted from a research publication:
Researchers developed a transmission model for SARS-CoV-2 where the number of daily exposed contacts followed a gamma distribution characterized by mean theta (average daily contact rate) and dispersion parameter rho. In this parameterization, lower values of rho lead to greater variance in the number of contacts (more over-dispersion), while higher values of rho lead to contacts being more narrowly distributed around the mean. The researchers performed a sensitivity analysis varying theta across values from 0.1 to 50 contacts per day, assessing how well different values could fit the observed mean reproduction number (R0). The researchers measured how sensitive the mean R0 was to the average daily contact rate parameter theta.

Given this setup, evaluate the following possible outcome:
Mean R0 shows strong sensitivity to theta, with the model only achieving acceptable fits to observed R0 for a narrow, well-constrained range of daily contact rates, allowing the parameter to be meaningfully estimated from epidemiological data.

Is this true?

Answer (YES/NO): YES